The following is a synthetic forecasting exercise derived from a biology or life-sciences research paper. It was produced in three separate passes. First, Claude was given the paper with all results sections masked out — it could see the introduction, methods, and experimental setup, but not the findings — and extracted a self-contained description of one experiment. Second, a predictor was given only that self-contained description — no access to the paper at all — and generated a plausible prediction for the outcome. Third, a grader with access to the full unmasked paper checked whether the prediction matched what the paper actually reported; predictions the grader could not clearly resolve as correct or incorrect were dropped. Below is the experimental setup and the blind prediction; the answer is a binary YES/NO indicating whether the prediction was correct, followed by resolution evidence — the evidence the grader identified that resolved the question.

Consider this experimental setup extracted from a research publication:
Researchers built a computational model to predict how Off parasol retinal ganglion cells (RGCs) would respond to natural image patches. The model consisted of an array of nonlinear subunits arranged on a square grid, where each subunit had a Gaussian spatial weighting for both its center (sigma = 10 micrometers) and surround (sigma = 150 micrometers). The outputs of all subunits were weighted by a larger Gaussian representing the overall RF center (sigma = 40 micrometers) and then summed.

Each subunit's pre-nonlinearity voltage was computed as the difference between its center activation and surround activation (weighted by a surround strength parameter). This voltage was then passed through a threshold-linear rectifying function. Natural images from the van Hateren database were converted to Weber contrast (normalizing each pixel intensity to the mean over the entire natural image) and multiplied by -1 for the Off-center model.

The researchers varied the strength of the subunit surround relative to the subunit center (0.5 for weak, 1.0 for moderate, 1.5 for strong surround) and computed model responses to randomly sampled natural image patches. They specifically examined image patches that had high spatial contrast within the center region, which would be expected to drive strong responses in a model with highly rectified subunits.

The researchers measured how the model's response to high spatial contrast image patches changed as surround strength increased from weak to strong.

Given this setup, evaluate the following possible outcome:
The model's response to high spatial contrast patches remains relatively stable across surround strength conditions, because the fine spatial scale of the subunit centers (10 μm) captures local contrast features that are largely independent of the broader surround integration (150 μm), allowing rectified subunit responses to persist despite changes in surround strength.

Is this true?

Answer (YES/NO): NO